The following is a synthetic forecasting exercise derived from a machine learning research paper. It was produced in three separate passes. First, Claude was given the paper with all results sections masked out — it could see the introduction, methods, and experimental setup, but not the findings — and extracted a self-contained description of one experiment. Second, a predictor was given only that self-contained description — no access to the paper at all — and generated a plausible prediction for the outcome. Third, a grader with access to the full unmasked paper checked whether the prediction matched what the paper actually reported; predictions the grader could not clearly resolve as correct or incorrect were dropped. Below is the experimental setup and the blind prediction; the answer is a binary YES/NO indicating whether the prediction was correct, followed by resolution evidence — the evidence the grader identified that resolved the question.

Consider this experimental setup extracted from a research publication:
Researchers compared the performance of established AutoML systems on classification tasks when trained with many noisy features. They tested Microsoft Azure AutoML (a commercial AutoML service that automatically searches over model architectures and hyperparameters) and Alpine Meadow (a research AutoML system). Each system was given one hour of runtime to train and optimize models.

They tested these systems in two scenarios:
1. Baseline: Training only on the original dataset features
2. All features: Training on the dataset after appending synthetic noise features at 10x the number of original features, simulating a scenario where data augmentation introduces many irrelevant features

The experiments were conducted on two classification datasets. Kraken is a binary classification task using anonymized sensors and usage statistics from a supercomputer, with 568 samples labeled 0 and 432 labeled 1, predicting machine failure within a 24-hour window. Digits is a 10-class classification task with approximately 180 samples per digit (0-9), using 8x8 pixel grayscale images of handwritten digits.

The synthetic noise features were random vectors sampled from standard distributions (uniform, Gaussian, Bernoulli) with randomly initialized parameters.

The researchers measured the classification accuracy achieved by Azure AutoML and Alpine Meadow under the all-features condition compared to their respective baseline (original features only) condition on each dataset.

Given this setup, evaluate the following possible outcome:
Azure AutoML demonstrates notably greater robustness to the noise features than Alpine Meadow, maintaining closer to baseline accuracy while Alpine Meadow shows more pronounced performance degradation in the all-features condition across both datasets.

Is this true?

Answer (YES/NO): NO